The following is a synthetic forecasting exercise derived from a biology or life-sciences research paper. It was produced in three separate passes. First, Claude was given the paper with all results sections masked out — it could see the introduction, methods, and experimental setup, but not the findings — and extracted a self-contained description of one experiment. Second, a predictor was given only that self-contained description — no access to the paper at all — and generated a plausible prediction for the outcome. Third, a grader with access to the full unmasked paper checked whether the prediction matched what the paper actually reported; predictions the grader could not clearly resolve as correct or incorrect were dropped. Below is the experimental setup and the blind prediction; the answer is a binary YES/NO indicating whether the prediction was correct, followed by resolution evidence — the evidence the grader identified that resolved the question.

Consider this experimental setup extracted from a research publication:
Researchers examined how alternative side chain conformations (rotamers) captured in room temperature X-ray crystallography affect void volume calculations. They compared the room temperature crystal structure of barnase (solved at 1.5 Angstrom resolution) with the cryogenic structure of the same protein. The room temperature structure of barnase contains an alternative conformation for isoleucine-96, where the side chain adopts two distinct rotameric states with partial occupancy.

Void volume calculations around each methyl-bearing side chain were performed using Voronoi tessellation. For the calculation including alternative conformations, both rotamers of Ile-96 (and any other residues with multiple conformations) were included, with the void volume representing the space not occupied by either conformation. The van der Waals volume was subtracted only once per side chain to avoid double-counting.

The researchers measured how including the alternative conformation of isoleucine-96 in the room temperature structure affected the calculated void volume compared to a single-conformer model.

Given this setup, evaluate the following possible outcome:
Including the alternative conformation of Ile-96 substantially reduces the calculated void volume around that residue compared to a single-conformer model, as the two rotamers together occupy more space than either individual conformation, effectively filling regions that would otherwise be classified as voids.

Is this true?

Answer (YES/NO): NO